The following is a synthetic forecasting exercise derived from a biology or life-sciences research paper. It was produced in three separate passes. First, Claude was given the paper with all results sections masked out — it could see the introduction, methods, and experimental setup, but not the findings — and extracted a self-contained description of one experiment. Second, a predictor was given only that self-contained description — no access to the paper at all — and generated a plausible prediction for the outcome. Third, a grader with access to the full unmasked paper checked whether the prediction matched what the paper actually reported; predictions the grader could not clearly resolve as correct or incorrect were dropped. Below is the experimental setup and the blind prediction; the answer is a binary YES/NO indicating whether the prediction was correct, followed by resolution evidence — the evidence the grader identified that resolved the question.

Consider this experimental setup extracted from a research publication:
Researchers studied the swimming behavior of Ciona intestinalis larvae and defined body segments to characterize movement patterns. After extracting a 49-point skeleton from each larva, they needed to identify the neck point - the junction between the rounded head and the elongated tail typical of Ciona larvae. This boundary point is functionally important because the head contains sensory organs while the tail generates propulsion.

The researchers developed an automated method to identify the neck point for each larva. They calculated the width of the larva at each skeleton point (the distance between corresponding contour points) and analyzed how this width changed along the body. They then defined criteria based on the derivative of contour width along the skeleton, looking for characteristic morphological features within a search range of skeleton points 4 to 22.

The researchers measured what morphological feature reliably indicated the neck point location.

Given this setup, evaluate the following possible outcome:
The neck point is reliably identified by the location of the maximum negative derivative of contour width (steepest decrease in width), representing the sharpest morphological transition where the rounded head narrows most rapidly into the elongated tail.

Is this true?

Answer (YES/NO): YES